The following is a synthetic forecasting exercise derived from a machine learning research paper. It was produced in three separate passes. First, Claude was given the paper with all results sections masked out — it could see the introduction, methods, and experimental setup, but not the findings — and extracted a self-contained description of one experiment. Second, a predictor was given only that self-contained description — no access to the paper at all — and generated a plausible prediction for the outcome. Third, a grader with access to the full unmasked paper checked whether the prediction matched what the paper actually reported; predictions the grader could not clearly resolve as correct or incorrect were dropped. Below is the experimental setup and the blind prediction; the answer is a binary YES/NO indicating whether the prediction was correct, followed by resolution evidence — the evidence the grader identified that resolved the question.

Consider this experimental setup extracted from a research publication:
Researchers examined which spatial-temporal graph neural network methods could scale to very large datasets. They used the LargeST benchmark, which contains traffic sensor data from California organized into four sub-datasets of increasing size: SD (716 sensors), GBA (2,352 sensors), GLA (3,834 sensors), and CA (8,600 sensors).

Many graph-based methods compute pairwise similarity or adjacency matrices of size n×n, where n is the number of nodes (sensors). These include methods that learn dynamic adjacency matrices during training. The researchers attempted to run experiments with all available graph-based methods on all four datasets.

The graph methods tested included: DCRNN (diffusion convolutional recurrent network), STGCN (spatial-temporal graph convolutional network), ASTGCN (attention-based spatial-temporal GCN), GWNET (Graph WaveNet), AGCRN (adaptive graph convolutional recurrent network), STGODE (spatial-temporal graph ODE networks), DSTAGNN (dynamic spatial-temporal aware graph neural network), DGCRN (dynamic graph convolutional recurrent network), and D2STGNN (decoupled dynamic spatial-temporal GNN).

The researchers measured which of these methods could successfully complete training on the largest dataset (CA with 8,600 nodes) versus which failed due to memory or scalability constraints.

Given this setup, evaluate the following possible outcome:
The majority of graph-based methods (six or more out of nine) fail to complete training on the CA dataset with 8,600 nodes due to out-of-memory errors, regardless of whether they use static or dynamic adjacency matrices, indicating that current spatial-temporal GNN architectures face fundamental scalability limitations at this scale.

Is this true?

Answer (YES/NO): NO